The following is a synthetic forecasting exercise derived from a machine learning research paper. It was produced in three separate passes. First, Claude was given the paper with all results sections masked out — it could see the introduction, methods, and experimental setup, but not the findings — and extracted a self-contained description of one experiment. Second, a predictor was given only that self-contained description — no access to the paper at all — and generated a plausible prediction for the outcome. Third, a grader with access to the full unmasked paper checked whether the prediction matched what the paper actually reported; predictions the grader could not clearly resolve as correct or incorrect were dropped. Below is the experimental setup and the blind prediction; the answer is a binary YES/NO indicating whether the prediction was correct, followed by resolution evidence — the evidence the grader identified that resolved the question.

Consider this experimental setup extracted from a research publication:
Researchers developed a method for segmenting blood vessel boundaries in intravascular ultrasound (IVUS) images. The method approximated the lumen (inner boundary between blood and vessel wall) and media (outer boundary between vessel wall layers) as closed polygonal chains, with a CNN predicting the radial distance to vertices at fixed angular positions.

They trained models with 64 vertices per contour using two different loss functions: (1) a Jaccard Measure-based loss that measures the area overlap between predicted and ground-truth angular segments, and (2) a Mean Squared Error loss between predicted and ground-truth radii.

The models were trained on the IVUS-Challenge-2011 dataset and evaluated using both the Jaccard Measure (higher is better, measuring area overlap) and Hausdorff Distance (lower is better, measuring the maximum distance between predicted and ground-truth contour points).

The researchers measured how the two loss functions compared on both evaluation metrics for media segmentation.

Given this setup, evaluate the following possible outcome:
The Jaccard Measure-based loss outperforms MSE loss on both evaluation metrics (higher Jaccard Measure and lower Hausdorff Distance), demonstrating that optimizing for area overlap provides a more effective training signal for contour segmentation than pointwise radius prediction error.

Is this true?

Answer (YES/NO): YES